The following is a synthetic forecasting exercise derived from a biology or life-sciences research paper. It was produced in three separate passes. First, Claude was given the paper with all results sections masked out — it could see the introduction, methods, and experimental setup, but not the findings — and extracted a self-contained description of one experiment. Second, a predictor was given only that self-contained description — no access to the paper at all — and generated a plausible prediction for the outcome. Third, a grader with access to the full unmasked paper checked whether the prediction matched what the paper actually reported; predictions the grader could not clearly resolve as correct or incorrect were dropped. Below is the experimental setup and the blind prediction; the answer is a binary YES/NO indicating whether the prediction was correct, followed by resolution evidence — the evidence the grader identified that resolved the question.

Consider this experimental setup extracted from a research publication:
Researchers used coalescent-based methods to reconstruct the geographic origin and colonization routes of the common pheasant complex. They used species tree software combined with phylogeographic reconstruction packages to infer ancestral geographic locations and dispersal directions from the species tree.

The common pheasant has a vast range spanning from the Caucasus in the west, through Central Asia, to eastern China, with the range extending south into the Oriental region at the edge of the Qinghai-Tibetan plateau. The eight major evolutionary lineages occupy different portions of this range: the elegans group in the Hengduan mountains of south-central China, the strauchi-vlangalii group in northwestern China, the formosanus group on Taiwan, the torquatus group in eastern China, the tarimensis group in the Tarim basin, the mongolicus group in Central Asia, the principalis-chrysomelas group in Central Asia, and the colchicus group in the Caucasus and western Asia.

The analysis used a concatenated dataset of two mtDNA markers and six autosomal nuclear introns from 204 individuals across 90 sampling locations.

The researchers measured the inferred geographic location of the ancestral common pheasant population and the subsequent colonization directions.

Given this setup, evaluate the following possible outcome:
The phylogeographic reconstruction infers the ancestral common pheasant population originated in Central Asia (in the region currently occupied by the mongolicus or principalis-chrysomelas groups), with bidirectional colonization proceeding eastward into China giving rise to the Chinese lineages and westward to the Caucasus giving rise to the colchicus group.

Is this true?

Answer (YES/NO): NO